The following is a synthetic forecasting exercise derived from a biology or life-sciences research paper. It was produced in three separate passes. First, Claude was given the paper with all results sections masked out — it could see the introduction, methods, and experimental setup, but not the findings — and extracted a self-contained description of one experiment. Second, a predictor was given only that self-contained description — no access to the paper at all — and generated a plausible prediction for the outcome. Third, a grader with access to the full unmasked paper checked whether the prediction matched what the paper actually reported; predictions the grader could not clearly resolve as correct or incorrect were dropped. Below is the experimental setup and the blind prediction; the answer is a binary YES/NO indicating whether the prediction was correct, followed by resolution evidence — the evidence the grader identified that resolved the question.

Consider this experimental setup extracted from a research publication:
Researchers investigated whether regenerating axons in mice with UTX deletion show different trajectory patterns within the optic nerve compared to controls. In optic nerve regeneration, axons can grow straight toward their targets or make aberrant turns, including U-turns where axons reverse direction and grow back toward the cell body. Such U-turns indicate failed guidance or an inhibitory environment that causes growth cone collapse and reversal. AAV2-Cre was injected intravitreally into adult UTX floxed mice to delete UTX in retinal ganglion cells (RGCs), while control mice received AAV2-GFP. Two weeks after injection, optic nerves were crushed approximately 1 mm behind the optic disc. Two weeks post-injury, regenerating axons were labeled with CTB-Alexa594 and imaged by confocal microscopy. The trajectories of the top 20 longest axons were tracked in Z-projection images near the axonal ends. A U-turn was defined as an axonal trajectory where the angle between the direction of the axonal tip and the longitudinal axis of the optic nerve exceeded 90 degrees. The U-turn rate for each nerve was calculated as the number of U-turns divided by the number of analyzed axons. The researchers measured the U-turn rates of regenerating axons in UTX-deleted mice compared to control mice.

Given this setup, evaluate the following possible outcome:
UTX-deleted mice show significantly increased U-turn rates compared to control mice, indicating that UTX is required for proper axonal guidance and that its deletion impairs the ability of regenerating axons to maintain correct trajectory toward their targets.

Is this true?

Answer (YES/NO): NO